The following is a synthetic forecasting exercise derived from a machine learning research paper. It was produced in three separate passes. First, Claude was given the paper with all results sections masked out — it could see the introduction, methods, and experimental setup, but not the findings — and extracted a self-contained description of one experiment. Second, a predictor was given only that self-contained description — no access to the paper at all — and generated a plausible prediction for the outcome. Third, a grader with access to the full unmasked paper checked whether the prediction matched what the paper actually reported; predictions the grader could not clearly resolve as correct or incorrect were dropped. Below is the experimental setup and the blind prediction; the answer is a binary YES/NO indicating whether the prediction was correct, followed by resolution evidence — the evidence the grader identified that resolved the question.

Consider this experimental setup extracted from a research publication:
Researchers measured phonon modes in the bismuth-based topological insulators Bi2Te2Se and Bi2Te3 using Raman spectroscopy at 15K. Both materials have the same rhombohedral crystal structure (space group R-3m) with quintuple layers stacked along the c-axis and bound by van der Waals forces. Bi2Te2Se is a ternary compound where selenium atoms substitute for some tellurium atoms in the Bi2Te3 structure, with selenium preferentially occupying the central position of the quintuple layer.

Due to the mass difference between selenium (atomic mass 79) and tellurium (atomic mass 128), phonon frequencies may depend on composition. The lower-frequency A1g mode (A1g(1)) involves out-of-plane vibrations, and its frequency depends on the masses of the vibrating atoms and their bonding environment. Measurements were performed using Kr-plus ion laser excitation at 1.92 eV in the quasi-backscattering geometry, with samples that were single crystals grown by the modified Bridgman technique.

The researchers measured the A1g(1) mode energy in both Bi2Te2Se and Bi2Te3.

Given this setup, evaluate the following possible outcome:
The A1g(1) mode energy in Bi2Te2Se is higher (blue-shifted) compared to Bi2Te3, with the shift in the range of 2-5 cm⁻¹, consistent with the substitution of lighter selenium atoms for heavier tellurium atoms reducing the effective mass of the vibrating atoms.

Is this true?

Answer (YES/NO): YES